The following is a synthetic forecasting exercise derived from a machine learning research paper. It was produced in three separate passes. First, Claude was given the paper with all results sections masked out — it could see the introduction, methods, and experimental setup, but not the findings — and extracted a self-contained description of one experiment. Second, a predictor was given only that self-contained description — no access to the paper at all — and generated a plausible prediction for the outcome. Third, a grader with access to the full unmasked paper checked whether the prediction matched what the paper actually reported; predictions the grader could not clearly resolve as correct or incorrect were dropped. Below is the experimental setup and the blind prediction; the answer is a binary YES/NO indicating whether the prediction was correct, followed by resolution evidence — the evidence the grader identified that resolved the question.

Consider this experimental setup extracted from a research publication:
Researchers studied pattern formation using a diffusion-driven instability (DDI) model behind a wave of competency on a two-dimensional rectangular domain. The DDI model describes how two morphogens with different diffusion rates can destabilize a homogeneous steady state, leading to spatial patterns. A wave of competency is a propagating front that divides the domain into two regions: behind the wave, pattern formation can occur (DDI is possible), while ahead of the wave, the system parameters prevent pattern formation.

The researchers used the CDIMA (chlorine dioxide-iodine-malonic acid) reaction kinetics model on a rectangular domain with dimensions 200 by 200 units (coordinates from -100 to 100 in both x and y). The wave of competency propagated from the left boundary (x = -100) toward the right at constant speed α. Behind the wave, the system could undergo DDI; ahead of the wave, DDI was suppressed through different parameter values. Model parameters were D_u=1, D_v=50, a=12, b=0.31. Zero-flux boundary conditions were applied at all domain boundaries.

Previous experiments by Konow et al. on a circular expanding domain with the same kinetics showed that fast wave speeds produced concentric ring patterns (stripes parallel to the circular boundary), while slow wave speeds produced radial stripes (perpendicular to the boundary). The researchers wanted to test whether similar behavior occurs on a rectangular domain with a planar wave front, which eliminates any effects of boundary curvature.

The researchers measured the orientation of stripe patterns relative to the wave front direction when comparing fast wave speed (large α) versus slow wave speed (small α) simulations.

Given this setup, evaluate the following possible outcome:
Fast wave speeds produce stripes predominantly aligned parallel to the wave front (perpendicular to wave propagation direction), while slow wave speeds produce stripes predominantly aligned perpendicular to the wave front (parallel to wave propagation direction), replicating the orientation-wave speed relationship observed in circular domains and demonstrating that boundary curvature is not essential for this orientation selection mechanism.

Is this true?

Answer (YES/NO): YES